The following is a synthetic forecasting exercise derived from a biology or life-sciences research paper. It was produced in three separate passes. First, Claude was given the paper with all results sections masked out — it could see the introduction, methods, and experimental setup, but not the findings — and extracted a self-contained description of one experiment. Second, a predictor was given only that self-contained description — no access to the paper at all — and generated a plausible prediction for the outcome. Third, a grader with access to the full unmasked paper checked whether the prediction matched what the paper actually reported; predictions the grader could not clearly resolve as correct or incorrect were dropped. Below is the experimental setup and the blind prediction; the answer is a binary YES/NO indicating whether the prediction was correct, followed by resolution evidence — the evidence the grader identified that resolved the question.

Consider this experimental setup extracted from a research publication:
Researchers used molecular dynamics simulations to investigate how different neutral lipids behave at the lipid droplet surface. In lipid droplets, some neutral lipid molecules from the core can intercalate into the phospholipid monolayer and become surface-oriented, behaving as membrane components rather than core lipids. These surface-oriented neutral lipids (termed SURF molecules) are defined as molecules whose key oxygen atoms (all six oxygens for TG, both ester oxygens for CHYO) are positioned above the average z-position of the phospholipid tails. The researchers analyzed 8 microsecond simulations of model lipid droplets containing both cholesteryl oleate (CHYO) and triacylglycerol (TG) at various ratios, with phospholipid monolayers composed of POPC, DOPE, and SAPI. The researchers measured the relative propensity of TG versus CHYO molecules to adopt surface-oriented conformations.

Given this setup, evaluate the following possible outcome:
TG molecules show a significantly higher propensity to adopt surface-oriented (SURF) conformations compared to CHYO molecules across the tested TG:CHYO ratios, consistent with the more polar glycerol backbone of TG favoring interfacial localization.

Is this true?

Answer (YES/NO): YES